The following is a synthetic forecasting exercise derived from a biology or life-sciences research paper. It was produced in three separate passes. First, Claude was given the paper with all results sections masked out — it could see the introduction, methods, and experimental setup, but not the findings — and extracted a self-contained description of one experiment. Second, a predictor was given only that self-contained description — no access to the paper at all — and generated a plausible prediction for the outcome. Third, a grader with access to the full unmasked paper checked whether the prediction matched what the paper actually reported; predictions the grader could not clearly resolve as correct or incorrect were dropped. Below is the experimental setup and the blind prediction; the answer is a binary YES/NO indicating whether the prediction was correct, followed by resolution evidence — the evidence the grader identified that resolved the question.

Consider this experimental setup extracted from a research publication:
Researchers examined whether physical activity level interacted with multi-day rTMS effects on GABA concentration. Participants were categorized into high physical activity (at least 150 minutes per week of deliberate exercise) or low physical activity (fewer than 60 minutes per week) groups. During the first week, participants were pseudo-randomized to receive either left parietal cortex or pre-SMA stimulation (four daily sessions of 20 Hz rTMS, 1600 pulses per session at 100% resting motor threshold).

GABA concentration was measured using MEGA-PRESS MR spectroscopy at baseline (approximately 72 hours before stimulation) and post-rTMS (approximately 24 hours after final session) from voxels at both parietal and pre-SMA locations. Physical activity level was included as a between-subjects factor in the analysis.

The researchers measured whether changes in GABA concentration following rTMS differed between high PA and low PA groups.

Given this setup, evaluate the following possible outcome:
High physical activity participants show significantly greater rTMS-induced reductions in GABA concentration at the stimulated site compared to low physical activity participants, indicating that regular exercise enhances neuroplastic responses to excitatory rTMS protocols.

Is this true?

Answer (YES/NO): NO